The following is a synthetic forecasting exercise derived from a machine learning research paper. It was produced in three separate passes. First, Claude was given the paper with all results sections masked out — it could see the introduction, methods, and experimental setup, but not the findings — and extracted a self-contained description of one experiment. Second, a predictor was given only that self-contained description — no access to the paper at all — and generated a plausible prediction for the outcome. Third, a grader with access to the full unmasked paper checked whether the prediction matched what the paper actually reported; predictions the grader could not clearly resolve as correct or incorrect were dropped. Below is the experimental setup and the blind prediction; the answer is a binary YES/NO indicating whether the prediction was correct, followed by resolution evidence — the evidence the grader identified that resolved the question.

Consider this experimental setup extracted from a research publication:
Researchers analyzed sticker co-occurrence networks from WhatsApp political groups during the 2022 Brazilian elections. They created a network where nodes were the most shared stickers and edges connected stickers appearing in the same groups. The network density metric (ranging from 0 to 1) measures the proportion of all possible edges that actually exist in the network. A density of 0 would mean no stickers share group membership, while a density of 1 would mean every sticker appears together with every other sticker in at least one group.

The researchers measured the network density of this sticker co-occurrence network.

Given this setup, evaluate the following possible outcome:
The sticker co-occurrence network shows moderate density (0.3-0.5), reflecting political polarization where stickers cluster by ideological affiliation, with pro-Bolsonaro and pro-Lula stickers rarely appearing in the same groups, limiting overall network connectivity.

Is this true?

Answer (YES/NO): NO